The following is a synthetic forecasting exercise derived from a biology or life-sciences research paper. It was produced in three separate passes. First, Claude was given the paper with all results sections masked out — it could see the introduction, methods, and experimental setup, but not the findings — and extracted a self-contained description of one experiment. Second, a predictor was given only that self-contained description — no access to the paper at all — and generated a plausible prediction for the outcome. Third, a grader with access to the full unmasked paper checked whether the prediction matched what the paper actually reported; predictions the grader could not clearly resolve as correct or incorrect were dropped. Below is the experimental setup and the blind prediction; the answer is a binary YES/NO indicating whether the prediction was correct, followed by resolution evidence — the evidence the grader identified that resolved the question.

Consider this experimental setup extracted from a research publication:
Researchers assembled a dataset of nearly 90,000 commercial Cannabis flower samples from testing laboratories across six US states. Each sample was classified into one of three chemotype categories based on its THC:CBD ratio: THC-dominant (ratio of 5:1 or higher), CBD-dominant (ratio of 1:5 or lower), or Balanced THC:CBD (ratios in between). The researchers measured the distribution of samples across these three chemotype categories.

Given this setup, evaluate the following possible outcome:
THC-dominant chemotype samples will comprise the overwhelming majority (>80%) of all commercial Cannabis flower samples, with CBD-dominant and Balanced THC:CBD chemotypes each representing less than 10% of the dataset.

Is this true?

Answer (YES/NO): YES